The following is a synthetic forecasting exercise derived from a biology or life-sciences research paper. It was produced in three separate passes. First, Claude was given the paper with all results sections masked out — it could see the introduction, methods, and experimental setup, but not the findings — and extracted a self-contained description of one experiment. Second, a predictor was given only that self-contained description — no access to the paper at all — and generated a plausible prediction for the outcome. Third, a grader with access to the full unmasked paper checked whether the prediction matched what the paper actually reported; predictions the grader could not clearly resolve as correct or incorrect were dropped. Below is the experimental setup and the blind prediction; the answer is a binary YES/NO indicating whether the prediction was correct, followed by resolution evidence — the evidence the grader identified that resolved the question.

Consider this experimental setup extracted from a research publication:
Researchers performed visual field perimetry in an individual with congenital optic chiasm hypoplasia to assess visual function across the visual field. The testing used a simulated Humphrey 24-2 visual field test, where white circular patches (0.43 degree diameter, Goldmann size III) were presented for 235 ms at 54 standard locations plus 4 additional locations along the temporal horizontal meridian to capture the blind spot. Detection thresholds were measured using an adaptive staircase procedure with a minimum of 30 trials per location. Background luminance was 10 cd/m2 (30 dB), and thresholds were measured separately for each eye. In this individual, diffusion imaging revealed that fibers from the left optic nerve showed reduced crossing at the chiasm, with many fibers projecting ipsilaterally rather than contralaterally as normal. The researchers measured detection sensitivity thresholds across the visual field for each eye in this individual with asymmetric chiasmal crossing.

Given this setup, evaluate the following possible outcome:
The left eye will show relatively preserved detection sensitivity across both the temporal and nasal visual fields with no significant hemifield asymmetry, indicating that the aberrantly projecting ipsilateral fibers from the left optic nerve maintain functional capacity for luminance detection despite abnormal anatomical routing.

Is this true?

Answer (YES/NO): YES